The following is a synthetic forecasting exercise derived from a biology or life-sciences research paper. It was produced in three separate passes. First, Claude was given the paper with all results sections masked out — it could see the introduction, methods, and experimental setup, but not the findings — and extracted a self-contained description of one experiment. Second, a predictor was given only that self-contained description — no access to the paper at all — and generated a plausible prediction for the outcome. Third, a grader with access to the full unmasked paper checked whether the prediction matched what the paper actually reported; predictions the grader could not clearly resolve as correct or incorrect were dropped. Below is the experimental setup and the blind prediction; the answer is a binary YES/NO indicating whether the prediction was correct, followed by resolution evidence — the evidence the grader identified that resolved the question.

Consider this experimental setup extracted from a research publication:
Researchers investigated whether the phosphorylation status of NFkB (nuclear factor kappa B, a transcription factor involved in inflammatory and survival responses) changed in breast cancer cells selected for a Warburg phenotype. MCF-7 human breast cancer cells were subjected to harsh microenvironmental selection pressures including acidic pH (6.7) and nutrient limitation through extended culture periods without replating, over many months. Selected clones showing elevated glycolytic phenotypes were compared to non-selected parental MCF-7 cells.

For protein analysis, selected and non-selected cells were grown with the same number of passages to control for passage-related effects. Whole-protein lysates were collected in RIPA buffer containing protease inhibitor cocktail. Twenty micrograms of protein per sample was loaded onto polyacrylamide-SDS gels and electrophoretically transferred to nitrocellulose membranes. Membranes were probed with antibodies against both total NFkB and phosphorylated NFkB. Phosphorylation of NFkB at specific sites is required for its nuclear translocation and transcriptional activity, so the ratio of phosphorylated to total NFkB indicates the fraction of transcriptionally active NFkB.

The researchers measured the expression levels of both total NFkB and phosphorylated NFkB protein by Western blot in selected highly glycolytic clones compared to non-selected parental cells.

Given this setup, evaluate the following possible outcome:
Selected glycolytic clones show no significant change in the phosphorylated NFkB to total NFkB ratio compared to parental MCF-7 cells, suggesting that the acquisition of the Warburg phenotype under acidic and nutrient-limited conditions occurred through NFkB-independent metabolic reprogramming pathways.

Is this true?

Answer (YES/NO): NO